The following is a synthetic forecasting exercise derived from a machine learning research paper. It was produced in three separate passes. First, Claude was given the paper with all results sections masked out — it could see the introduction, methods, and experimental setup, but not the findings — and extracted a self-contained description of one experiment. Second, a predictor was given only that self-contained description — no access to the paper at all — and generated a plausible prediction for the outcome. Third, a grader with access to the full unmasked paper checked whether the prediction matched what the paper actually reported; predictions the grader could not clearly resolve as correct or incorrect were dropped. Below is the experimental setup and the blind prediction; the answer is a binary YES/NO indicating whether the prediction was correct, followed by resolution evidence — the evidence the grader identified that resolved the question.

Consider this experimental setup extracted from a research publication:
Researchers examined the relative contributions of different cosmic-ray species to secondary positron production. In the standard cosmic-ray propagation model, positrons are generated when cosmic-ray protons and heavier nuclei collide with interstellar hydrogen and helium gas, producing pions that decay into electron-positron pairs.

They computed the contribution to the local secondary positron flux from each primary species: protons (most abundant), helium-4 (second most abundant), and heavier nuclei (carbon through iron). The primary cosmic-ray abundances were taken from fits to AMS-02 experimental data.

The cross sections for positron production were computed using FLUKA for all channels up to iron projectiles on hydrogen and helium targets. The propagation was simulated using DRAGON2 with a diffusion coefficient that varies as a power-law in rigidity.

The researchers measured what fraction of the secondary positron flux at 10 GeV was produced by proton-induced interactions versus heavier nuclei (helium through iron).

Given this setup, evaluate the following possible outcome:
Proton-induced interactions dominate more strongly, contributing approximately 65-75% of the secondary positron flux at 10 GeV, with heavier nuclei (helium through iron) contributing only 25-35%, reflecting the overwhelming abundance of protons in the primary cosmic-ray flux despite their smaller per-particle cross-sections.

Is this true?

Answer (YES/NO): YES